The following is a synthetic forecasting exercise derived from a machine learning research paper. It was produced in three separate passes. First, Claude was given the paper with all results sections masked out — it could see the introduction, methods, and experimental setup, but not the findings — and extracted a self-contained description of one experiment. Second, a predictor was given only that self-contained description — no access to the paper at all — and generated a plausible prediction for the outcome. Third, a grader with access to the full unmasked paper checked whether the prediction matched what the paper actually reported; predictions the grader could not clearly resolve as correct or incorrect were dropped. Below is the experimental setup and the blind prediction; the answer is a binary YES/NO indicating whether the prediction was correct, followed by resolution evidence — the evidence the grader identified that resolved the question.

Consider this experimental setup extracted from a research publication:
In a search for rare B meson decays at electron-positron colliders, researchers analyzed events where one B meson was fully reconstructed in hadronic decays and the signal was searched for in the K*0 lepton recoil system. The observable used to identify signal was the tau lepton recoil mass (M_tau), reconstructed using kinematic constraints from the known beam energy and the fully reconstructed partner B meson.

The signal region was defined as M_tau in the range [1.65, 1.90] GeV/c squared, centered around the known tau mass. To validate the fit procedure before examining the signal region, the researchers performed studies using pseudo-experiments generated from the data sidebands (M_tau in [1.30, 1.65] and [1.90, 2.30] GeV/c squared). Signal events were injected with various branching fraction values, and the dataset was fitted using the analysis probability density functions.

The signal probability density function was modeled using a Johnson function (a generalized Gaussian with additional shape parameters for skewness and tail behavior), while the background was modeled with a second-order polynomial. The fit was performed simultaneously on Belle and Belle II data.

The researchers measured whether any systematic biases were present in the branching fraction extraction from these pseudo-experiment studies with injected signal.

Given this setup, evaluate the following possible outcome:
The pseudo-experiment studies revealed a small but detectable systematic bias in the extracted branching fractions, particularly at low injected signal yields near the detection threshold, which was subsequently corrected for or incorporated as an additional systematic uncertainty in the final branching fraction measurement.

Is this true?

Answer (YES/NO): NO